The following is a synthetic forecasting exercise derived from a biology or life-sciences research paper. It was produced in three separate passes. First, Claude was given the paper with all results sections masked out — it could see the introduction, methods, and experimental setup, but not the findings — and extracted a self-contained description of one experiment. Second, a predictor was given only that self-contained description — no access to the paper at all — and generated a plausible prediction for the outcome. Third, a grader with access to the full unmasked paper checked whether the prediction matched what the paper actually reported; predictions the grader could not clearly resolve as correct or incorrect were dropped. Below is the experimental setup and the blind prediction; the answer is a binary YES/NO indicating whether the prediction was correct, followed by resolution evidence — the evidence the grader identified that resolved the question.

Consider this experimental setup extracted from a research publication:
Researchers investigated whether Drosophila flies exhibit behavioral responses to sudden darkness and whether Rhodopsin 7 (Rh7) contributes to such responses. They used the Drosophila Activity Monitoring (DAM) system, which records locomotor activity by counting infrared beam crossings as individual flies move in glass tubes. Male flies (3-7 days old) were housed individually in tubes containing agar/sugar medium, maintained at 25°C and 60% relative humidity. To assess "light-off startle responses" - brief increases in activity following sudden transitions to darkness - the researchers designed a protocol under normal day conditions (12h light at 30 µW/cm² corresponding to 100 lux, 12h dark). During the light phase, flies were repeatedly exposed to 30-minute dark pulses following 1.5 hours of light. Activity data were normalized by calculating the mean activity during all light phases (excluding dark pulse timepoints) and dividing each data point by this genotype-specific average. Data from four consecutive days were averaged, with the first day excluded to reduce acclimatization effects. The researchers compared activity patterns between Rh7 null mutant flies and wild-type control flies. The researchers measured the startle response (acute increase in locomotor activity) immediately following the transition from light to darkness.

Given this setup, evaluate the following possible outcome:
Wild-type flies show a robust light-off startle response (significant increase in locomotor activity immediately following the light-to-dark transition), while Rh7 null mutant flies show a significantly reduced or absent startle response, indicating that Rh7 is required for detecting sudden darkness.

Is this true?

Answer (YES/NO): YES